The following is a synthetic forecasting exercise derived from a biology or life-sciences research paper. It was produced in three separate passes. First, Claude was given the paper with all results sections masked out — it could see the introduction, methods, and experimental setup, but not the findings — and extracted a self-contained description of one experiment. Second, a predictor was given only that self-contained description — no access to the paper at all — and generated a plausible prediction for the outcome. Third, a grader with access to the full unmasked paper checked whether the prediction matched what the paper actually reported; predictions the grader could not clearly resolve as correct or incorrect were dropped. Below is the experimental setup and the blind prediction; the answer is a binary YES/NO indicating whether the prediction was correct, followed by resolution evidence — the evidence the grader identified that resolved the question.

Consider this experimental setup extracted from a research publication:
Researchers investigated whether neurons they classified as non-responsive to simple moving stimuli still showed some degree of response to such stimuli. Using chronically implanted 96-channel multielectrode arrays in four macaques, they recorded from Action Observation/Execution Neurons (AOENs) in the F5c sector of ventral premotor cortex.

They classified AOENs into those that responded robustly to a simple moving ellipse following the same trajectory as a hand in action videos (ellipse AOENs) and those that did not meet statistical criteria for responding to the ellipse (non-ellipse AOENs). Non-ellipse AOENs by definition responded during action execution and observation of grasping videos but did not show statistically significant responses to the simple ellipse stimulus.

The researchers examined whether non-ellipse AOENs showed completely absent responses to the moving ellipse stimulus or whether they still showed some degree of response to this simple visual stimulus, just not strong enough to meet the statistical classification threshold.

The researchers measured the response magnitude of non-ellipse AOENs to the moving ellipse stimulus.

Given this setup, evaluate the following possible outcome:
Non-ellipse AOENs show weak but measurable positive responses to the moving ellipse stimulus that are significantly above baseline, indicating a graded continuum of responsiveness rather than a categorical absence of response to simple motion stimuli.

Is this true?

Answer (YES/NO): YES